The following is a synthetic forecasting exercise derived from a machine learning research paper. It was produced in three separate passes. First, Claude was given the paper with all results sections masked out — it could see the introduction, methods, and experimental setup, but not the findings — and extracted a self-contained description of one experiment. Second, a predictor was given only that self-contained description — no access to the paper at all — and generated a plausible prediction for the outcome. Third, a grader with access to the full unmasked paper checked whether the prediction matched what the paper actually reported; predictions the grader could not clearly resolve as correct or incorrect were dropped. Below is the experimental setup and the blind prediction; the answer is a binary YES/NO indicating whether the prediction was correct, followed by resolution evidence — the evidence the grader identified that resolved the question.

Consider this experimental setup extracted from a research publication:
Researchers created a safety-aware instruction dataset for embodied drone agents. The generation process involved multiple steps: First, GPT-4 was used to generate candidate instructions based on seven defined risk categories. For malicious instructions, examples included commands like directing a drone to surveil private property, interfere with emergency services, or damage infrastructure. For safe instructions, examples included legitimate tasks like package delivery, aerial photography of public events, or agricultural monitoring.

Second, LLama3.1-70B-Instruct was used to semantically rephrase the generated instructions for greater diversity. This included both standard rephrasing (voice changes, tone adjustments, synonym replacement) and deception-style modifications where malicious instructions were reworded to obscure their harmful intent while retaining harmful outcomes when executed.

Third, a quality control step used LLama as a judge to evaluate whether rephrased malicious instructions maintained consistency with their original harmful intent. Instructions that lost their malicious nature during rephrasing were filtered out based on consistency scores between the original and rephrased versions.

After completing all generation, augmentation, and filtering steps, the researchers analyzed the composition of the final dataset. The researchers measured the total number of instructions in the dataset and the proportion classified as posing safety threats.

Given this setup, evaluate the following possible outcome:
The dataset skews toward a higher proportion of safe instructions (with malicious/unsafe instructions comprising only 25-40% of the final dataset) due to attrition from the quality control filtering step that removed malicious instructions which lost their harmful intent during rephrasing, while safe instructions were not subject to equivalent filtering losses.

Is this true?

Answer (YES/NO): NO